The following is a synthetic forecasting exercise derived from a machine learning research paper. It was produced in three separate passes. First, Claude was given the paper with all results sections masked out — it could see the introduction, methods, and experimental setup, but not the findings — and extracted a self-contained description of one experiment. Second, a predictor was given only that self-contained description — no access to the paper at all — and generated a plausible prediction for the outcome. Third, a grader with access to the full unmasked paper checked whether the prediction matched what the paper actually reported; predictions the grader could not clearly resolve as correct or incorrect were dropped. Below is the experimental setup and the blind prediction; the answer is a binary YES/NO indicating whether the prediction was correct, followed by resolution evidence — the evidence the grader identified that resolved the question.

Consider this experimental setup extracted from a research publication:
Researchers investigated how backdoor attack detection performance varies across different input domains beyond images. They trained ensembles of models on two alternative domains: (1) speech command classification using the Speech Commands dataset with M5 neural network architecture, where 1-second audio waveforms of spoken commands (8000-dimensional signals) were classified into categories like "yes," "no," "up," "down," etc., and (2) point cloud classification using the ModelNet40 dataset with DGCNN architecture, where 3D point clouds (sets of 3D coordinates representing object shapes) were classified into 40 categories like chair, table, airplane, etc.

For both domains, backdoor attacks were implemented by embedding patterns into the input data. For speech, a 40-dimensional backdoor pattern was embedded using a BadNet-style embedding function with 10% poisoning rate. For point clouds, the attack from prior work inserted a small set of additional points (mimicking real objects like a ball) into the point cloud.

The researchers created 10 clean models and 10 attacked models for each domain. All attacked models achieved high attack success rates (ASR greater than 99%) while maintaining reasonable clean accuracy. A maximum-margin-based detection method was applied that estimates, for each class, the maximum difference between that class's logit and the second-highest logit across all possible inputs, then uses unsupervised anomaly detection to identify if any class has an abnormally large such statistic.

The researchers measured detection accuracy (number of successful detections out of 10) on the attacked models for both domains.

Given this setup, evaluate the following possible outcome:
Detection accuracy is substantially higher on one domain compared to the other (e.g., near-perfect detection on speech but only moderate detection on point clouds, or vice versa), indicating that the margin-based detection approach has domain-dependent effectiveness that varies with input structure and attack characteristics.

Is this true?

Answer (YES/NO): YES